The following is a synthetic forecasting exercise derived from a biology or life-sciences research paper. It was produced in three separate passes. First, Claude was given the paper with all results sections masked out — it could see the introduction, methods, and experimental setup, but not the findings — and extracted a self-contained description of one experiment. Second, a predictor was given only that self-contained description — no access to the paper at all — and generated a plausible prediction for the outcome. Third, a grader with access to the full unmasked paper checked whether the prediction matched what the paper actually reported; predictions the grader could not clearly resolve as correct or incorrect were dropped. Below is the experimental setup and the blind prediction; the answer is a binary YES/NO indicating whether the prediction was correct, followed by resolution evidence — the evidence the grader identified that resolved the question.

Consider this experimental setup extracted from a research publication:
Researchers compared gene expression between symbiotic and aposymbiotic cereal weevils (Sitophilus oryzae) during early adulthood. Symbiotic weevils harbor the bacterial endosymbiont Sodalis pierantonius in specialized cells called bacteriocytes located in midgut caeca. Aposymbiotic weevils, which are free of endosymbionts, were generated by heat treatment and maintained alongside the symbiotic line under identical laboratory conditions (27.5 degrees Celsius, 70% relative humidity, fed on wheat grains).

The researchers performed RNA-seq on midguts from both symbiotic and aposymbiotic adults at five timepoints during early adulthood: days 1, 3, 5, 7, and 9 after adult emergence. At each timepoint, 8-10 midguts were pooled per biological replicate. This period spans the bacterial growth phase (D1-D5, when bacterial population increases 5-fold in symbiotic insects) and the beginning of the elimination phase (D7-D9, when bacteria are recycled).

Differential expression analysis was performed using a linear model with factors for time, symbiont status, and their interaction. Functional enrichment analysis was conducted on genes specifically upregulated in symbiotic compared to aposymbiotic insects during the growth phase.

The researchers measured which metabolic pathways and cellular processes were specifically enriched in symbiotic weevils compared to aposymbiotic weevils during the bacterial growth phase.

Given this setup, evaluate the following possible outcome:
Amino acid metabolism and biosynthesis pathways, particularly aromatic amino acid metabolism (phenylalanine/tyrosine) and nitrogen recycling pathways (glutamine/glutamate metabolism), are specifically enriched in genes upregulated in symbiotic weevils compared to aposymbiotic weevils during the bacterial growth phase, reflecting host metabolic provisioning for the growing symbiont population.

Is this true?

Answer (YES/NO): NO